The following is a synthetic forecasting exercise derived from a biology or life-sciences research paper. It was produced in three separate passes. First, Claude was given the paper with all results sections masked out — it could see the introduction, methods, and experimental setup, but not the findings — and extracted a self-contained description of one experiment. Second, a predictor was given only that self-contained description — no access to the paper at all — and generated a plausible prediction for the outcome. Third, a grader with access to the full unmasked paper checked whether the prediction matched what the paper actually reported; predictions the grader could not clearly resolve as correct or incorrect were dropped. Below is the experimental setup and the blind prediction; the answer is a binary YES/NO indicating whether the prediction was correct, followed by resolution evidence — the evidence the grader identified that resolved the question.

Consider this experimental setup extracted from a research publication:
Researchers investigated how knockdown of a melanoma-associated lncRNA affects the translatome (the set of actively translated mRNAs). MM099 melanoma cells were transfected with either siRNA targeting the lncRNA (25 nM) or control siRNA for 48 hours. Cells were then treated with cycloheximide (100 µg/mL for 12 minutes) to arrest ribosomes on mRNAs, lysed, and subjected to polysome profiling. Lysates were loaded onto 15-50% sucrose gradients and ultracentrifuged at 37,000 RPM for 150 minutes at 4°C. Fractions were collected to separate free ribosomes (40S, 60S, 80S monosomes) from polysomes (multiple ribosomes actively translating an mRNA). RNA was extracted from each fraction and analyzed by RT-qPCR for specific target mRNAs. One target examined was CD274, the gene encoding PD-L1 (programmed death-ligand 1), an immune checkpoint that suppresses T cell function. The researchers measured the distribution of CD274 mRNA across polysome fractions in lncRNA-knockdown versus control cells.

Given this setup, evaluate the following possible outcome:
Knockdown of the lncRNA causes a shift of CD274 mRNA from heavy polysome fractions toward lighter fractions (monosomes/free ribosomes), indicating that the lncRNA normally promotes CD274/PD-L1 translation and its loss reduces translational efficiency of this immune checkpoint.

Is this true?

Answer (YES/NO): NO